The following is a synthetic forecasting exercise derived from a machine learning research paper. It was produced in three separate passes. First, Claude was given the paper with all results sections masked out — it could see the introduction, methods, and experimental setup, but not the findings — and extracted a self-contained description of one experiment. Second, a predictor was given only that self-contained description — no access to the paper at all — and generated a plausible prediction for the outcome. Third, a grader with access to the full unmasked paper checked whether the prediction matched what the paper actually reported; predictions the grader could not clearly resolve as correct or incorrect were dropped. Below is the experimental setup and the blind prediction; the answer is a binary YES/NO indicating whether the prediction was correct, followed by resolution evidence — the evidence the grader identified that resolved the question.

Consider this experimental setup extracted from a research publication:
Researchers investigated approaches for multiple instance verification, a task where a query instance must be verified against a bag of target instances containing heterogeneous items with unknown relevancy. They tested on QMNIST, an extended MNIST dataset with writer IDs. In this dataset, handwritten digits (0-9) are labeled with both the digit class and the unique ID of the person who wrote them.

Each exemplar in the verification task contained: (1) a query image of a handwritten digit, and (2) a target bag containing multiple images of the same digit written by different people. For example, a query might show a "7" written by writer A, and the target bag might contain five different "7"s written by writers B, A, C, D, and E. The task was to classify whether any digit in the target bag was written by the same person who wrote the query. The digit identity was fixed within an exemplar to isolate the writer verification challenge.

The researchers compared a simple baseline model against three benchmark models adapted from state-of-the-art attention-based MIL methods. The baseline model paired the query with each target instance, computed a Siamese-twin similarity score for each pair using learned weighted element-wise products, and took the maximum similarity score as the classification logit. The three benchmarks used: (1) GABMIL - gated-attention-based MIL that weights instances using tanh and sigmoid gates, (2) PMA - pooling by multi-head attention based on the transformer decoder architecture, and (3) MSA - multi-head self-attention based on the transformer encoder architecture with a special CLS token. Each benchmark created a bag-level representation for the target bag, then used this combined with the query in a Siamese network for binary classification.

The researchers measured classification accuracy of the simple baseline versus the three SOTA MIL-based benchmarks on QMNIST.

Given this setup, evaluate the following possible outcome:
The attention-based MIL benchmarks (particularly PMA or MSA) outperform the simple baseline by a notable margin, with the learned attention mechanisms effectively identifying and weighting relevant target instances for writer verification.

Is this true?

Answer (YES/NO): NO